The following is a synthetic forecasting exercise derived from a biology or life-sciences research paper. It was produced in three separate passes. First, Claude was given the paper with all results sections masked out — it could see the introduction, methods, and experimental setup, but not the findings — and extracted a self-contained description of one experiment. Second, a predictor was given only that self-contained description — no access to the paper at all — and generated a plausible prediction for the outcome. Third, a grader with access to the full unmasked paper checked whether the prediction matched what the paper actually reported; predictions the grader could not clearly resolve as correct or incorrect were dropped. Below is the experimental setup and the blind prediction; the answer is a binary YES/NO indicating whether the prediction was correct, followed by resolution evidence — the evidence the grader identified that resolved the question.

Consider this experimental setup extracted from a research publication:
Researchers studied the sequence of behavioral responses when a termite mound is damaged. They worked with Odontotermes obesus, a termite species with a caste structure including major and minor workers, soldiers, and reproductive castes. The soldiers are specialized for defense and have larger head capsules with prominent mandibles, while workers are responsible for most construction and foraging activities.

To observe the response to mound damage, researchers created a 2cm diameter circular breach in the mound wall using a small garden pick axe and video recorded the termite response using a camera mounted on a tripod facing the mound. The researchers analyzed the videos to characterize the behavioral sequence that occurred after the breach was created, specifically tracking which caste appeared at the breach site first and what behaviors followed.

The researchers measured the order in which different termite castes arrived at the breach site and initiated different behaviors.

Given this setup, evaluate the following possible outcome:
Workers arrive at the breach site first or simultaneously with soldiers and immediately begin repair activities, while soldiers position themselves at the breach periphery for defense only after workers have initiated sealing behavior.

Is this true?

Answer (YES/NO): NO